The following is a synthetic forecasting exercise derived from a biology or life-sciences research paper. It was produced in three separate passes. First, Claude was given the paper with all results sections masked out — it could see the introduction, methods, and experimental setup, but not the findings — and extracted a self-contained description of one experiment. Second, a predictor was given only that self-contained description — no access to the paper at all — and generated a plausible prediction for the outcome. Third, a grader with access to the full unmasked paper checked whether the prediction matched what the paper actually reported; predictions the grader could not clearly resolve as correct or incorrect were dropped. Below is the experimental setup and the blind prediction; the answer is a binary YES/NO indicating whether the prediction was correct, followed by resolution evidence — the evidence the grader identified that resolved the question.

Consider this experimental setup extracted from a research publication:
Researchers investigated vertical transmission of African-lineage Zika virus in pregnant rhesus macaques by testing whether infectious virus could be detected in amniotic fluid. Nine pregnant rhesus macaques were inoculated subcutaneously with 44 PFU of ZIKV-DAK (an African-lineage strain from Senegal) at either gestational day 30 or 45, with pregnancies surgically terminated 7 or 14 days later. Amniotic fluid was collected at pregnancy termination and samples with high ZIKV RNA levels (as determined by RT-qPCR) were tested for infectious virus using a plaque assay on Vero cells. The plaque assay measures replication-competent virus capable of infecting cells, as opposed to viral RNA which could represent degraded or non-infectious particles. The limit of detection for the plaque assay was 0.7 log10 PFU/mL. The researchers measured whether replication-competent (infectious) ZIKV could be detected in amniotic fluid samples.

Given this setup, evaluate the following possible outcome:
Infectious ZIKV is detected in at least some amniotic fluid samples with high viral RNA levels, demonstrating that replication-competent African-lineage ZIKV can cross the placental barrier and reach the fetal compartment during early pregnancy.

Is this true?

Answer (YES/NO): YES